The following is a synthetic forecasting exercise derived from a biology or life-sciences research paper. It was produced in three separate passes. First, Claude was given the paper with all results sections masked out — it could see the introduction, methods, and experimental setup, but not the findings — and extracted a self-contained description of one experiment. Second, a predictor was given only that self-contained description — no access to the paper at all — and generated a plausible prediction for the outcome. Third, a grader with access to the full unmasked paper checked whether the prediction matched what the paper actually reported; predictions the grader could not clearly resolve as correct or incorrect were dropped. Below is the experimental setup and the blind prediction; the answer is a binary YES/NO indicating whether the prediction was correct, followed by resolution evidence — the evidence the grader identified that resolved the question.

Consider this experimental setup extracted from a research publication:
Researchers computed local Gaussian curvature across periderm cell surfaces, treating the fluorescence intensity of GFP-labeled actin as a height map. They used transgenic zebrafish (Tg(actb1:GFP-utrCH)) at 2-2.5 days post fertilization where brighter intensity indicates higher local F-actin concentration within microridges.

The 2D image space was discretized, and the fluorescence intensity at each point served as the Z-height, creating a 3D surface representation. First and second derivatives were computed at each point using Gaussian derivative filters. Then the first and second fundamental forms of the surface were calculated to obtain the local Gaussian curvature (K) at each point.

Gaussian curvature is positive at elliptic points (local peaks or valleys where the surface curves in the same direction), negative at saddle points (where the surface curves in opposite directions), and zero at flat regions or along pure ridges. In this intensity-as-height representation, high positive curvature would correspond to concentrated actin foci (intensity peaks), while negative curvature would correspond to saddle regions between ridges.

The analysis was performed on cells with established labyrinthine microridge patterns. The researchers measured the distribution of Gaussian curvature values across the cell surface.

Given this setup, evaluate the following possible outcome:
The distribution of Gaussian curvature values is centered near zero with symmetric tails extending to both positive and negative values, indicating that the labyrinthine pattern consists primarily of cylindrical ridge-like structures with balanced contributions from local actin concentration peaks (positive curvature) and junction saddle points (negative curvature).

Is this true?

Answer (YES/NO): NO